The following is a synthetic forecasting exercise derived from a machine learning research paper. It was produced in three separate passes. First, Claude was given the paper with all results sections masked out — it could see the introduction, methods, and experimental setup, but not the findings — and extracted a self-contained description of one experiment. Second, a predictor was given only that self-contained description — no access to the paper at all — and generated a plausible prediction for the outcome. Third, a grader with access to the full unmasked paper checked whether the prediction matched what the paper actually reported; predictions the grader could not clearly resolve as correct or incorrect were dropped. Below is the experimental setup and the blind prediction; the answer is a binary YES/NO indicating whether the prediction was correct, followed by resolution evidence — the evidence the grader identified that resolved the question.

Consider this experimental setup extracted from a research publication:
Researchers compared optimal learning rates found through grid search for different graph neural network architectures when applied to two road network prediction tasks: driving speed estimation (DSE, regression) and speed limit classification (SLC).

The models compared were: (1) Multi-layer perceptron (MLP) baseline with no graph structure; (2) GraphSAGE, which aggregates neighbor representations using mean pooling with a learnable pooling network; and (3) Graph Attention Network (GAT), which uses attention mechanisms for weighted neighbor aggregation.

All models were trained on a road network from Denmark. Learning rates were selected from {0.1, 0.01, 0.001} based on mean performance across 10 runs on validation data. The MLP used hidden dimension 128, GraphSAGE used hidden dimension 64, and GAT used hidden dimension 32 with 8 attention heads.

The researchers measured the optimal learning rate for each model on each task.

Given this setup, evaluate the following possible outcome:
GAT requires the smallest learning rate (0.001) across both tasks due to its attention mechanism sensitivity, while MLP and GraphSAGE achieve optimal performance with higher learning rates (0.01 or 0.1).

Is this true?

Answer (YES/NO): NO